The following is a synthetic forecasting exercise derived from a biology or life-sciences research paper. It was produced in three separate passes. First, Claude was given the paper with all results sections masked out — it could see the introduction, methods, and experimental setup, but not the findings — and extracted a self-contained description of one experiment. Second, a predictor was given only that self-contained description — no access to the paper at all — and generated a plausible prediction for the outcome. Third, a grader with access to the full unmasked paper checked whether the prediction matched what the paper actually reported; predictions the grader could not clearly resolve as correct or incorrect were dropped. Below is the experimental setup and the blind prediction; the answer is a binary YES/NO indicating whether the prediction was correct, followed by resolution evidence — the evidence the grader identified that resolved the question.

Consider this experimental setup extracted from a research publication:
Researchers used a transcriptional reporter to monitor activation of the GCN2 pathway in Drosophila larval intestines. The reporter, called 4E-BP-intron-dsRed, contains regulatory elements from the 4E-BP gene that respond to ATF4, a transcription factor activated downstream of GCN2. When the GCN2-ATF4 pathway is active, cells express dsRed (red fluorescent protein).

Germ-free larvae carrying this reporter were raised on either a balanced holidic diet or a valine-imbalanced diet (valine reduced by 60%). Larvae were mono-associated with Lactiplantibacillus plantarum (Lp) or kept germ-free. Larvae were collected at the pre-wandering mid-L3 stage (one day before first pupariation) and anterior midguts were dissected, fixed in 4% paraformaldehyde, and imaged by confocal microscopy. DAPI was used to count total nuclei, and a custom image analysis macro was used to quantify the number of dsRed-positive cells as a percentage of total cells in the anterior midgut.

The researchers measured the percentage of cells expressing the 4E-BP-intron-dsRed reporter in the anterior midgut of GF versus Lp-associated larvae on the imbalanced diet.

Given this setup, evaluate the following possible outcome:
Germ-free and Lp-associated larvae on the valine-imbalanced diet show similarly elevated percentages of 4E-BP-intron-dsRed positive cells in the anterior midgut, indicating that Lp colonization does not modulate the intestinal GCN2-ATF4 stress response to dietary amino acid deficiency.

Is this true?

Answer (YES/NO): NO